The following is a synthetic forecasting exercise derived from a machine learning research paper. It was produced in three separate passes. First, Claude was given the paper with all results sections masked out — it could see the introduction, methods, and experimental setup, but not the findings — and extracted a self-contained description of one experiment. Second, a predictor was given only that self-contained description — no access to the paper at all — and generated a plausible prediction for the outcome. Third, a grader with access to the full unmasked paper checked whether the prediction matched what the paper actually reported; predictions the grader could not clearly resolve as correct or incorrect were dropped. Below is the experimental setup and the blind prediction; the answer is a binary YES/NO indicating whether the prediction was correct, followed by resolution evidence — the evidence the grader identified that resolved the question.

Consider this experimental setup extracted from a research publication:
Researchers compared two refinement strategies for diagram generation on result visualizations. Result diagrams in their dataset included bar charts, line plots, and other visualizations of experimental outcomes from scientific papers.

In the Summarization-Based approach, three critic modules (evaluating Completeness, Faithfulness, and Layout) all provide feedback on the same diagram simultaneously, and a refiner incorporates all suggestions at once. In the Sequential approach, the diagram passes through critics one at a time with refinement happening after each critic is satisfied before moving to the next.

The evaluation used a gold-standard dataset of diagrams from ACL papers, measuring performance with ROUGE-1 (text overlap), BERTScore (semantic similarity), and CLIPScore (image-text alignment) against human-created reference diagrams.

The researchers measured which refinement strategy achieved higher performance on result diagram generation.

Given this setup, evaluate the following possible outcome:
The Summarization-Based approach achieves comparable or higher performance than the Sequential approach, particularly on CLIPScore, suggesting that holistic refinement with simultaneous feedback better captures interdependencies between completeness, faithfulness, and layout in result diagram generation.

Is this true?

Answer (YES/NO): NO